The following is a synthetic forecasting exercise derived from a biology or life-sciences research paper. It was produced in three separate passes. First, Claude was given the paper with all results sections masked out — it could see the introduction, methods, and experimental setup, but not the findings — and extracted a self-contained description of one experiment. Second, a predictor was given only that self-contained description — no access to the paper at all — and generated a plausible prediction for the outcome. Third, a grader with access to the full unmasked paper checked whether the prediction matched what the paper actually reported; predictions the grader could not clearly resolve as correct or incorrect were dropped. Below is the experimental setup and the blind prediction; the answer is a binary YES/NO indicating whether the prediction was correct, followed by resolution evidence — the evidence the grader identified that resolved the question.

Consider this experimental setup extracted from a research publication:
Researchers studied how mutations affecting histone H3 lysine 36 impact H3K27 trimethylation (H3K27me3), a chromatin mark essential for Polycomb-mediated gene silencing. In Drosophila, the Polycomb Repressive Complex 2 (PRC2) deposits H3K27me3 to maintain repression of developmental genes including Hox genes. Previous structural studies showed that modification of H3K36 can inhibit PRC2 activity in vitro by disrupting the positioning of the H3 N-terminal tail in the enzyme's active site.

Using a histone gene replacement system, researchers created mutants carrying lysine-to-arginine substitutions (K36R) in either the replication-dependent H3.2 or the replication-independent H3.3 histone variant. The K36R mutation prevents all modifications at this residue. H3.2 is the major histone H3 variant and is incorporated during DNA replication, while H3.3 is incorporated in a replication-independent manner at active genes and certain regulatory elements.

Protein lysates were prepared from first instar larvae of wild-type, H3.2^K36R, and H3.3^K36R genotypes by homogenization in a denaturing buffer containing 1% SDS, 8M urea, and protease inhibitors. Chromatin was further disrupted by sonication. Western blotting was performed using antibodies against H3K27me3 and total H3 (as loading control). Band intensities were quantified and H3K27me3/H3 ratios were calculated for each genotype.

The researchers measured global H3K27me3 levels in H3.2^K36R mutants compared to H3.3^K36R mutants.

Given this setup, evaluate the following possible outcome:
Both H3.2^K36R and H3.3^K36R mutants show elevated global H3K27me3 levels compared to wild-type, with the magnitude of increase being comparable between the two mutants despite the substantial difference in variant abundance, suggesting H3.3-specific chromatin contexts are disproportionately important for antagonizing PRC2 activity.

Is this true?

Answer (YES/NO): NO